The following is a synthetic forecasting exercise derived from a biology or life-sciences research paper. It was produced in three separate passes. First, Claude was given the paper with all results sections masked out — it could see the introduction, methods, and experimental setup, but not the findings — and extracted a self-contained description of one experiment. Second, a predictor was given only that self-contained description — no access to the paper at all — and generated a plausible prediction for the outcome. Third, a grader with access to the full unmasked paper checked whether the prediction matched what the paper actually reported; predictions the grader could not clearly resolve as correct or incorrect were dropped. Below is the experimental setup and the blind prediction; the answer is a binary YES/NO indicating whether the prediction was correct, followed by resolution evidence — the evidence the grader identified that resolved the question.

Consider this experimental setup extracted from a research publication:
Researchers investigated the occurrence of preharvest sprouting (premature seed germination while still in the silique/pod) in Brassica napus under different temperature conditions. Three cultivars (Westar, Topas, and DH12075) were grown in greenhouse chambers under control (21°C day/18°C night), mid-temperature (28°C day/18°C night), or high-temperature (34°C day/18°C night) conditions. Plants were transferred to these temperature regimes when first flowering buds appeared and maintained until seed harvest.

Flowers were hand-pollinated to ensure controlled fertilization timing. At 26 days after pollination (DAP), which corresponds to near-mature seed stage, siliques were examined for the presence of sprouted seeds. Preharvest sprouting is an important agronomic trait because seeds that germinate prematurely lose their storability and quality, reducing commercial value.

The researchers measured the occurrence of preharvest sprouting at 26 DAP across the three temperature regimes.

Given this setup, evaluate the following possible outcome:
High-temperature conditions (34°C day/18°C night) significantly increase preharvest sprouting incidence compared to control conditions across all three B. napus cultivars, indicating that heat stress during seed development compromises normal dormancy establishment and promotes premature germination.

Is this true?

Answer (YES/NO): YES